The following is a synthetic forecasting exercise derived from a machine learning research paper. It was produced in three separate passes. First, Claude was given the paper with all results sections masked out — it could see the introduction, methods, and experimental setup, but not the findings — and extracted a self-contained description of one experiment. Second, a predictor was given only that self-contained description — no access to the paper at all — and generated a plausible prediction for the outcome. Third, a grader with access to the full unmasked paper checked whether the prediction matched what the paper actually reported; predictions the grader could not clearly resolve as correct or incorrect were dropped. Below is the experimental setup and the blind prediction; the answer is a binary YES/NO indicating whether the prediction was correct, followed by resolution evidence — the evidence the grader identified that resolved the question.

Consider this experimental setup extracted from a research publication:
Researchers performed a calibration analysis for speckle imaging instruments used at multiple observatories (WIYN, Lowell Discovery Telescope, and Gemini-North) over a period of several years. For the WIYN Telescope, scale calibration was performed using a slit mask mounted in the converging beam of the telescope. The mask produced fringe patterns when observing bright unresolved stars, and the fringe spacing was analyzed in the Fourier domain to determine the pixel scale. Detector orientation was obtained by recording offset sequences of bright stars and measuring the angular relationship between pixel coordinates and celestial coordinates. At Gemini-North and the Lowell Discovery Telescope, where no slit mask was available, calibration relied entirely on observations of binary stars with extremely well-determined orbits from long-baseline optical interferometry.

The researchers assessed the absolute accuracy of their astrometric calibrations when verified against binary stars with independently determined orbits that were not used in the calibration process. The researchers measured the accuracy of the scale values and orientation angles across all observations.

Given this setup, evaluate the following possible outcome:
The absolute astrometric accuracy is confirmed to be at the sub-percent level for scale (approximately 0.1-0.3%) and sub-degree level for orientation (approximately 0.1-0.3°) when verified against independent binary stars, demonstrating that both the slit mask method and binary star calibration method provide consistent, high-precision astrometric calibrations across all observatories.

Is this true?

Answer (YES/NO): NO